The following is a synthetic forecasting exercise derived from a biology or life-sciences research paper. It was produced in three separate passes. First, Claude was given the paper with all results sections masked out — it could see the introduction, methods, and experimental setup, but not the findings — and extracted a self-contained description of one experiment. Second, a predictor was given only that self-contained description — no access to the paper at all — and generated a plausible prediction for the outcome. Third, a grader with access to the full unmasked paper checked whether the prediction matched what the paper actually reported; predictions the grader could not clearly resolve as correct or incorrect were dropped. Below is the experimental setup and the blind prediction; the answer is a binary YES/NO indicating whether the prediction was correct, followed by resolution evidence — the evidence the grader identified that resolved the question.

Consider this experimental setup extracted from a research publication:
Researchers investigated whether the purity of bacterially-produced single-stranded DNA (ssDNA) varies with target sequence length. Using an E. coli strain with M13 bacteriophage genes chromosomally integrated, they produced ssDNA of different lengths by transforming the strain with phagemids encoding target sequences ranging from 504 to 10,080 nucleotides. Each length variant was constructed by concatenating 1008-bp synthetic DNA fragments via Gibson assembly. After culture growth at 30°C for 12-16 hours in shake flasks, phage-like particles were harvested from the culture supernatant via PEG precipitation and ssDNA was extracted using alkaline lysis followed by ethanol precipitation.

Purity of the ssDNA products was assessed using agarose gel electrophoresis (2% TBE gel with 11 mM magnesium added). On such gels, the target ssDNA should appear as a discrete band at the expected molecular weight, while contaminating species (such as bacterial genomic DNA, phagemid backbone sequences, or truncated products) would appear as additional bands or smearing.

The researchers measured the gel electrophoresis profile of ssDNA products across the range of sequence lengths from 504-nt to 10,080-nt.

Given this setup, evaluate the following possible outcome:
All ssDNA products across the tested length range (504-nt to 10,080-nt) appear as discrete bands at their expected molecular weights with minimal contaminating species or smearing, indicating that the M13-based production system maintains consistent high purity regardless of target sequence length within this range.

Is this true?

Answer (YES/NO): NO